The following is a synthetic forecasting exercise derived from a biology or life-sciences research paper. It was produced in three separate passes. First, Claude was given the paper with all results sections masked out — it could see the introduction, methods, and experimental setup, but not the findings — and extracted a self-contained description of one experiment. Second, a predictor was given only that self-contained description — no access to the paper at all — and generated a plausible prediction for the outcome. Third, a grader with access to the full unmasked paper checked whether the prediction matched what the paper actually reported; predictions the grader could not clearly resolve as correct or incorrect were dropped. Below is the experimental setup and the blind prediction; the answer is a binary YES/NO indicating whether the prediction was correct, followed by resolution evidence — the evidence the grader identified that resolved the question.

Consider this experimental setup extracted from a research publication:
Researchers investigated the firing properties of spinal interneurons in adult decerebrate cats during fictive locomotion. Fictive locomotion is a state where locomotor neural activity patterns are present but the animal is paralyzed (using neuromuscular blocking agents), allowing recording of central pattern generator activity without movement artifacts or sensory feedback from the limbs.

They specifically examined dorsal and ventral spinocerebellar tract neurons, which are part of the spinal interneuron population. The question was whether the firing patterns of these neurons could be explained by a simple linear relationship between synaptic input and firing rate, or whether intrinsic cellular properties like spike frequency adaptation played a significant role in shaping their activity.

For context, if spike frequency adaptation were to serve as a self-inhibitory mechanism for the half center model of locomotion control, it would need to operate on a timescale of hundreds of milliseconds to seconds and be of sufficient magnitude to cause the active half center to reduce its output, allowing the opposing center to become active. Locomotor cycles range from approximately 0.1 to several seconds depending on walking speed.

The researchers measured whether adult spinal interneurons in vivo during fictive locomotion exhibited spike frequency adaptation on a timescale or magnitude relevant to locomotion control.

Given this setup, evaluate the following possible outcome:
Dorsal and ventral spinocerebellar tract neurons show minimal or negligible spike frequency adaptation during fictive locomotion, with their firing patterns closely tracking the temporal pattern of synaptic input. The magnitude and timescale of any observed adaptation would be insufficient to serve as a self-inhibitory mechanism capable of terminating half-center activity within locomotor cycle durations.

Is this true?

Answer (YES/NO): YES